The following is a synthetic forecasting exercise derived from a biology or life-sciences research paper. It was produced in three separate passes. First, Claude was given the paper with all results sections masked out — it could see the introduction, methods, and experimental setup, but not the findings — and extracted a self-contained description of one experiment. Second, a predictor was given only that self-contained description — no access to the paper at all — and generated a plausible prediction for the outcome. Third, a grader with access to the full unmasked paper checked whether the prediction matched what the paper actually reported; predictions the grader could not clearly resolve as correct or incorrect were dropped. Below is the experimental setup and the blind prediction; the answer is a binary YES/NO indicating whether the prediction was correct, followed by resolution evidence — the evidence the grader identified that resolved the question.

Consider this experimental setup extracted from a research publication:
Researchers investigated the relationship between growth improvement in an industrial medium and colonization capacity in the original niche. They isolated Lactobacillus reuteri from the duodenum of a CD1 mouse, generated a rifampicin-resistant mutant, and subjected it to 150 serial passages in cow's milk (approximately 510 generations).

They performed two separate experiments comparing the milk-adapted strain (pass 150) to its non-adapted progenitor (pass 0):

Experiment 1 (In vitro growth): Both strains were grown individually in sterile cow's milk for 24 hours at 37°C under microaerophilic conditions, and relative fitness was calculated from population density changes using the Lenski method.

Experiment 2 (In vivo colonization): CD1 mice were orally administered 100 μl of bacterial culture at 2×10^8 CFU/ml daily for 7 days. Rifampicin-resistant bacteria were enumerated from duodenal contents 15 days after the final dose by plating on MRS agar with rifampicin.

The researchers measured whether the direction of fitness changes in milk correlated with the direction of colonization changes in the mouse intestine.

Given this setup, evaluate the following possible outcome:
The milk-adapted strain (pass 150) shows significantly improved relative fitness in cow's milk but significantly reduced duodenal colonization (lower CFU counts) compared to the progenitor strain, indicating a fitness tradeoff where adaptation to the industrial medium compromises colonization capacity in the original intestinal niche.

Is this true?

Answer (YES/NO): NO